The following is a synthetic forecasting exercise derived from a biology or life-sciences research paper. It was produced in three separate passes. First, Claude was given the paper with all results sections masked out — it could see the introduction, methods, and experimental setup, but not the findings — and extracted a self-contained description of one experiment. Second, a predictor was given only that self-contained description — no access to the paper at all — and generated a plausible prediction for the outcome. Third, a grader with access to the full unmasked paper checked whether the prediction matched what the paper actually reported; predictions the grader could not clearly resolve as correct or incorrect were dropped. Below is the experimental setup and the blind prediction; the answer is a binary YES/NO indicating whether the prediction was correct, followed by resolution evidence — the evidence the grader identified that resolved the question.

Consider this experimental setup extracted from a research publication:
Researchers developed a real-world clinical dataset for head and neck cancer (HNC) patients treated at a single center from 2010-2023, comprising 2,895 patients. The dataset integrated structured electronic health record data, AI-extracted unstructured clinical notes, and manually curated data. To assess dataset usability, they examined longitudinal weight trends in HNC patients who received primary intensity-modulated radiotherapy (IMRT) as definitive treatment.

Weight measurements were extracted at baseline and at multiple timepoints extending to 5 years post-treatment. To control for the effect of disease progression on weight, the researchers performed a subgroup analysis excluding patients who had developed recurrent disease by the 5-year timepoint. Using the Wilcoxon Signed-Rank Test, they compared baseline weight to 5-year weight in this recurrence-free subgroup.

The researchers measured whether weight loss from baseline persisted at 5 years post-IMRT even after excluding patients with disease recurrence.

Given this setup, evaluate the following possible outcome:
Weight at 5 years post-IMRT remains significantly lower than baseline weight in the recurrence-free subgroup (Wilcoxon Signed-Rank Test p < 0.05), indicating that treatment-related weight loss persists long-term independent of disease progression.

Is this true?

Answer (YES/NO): YES